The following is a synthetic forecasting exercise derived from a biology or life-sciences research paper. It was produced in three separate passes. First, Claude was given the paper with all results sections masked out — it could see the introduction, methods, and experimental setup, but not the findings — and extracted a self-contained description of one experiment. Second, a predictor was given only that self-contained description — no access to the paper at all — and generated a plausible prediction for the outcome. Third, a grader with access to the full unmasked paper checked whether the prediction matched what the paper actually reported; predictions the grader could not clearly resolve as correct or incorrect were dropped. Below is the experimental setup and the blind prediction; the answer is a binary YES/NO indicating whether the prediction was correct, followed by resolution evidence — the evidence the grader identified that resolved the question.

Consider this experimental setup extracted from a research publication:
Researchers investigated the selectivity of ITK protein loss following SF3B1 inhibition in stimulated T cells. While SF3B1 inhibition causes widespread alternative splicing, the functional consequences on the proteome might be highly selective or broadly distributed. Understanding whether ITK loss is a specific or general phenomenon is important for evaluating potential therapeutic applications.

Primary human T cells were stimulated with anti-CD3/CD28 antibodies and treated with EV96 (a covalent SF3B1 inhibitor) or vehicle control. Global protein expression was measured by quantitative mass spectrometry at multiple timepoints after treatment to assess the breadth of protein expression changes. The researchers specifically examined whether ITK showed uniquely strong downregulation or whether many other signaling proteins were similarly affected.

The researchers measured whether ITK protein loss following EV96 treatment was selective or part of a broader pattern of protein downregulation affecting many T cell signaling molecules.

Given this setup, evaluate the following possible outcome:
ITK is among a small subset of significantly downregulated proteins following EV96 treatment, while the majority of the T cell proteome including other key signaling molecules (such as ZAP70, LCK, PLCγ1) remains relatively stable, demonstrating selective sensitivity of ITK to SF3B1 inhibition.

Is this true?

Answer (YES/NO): YES